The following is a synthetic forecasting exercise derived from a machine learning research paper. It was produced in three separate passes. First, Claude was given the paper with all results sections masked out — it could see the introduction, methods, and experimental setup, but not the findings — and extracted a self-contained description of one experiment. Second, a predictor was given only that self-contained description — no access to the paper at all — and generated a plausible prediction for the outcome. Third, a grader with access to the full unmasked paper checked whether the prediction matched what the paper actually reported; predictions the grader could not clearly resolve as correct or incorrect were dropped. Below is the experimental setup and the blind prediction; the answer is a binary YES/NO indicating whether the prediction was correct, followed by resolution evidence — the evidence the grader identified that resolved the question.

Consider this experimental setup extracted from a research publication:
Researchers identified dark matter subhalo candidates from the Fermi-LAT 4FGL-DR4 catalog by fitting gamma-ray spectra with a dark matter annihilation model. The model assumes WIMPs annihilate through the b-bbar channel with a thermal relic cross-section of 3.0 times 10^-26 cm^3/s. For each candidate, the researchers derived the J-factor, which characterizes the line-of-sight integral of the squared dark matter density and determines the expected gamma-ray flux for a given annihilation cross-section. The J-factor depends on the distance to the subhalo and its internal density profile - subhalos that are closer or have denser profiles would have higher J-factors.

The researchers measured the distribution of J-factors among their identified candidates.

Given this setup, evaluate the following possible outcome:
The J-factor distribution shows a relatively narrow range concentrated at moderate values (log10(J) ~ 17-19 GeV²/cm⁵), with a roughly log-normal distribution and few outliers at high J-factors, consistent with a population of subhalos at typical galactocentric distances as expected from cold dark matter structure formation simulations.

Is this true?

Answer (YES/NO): NO